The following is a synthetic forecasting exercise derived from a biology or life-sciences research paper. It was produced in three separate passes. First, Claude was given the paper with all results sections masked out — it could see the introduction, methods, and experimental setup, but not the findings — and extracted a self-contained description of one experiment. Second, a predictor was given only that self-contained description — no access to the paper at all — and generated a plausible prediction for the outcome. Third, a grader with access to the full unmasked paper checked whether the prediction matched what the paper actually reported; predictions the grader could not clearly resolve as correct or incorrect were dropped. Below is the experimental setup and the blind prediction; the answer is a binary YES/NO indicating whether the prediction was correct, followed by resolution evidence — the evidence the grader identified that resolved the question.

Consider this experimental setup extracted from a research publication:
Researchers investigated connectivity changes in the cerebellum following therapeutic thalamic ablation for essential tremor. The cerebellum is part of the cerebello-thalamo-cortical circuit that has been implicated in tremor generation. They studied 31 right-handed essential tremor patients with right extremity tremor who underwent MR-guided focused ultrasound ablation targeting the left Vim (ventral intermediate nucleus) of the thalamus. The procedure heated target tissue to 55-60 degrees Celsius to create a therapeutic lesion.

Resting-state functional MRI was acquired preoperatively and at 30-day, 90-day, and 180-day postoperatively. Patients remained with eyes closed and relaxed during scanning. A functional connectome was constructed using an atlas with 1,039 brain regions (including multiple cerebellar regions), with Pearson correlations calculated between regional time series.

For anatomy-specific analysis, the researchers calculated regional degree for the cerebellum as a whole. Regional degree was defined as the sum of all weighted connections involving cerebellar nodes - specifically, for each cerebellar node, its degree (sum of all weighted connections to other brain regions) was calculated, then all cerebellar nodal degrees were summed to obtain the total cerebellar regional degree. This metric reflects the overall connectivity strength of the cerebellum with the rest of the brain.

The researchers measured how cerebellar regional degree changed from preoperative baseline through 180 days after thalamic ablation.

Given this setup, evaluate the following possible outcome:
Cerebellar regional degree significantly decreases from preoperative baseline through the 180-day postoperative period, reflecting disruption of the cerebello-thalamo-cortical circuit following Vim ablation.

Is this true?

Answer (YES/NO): NO